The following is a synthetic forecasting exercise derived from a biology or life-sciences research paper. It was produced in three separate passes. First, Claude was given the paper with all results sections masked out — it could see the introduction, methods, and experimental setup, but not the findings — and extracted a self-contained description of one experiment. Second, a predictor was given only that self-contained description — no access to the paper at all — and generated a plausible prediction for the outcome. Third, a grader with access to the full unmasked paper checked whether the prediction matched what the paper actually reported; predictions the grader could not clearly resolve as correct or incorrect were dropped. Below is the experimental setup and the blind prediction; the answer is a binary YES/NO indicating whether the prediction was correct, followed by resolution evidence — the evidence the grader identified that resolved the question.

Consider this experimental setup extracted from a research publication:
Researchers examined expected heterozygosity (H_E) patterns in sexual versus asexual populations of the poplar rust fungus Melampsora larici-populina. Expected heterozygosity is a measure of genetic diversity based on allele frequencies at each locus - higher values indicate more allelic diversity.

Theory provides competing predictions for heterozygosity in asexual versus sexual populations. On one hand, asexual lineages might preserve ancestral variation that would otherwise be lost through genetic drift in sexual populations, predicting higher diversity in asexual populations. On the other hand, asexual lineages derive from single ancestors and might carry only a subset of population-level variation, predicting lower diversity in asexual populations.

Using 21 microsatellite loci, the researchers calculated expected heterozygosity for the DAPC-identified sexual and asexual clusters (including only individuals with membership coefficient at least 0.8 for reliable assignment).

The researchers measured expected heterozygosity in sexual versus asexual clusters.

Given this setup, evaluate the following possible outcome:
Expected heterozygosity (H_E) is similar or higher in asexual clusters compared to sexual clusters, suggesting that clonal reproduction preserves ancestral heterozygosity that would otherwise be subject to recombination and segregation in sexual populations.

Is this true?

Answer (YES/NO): NO